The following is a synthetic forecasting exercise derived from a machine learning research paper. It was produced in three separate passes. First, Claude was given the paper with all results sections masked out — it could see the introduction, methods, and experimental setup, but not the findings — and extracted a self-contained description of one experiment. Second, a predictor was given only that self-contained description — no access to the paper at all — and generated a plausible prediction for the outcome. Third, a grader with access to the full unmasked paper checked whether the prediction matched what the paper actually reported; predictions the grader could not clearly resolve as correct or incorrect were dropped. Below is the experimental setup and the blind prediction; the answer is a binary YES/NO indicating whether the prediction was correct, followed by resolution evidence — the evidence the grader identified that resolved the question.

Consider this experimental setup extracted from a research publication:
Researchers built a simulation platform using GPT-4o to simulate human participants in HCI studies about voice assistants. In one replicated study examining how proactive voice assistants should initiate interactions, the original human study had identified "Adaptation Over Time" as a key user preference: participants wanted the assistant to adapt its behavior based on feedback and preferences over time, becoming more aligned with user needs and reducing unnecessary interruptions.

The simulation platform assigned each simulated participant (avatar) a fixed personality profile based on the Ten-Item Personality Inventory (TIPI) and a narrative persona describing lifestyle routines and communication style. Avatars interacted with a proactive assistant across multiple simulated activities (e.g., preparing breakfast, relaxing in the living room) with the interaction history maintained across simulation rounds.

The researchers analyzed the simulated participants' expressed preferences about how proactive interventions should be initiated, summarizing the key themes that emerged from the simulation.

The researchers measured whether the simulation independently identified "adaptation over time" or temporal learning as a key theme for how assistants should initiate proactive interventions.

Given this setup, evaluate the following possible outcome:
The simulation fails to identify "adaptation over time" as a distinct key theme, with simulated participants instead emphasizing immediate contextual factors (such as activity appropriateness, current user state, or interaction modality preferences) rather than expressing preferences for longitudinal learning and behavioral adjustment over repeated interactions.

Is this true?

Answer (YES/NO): YES